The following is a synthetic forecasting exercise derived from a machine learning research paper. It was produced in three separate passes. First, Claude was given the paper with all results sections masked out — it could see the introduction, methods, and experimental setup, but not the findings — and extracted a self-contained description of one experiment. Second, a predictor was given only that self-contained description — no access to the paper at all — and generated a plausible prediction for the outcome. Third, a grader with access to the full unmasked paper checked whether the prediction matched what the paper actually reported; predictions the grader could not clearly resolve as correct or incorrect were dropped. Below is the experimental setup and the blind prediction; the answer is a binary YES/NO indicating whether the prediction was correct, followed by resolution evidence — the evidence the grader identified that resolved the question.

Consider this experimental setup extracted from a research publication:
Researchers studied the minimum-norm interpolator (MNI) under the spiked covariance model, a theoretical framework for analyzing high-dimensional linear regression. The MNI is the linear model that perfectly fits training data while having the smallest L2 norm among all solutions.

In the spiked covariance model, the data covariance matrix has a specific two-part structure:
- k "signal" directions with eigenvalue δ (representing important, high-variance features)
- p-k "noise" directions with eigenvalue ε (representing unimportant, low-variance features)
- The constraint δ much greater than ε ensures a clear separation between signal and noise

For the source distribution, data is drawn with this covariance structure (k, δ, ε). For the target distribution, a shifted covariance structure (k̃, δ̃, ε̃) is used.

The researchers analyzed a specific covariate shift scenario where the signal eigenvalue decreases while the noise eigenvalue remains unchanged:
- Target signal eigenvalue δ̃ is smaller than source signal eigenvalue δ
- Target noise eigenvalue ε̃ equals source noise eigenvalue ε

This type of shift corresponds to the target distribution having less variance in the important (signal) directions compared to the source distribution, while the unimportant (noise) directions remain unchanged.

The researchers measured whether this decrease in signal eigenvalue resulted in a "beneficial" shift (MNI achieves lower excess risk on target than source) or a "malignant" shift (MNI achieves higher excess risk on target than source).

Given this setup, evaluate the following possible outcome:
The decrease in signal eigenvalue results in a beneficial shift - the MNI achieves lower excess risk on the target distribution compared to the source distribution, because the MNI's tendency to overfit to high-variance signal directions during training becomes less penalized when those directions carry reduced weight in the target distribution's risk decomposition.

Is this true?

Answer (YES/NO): YES